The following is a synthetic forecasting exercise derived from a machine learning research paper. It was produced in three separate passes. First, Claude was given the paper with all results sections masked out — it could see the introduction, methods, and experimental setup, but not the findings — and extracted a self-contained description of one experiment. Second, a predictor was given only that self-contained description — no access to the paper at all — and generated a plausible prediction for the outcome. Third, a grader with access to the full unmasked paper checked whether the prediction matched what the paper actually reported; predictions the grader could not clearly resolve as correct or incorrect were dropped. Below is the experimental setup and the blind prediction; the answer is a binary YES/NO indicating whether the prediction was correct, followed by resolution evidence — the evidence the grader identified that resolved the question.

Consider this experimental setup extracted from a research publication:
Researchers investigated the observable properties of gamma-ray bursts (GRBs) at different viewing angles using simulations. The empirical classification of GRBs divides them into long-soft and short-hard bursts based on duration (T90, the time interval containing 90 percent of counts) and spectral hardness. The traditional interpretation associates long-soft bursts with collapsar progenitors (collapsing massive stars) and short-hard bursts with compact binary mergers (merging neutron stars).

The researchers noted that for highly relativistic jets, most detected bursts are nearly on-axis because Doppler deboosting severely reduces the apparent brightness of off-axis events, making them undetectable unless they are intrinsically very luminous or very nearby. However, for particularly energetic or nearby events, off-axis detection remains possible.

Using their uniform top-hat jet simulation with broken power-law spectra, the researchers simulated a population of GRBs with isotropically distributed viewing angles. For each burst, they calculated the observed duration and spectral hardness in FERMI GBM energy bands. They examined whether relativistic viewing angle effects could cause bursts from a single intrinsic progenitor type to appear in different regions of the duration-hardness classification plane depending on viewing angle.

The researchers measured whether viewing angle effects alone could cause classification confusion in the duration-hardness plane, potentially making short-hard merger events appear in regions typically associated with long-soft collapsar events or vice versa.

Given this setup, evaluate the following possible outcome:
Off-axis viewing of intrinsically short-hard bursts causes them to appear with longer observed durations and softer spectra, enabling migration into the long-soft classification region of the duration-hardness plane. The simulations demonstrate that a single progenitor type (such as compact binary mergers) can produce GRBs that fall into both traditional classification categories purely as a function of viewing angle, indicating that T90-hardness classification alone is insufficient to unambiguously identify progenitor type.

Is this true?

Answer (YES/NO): NO